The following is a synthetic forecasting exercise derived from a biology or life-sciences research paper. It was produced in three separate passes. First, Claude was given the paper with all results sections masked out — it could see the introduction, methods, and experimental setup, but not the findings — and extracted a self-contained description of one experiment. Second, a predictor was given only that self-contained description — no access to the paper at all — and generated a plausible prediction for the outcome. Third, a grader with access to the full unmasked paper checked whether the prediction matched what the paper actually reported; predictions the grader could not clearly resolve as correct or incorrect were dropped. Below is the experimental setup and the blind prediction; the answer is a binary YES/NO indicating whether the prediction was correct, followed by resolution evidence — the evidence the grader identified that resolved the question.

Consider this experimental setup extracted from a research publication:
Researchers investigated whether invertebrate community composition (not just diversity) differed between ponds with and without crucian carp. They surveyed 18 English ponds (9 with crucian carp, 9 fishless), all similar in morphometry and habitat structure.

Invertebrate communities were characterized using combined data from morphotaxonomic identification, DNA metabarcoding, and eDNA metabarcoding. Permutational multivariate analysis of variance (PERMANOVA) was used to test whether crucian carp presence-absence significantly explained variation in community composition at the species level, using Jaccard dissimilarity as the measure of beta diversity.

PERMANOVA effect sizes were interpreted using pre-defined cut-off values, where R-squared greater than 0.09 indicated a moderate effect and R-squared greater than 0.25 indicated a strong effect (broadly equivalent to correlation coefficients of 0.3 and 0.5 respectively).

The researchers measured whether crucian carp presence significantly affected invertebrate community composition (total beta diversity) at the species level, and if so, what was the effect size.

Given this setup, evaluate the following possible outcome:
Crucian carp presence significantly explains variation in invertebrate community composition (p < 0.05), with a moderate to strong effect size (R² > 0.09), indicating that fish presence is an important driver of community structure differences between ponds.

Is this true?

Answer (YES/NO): NO